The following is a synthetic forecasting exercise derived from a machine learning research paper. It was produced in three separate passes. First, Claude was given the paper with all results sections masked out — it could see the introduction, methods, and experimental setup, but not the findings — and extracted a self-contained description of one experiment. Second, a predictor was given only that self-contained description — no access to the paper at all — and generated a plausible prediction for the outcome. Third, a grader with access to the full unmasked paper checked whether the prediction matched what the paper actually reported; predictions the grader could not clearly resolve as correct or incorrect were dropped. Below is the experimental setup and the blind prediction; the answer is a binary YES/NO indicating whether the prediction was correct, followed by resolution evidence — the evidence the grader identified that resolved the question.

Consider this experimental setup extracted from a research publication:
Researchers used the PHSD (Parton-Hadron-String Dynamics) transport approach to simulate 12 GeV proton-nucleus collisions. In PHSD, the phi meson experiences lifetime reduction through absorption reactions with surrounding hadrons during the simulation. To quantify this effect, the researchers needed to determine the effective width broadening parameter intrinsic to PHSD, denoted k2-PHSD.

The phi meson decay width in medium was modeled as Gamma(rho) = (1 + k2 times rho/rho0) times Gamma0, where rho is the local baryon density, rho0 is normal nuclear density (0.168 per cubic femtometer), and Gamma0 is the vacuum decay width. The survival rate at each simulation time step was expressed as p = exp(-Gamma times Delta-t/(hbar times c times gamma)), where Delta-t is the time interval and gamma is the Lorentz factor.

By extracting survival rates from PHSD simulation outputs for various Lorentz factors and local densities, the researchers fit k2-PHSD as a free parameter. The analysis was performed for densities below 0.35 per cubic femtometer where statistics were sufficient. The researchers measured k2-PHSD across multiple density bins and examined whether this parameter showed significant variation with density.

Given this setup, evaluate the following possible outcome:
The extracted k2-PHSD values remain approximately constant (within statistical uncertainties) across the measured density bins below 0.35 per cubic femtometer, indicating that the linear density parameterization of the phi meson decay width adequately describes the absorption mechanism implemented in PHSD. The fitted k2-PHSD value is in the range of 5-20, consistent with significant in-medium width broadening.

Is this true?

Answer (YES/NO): NO